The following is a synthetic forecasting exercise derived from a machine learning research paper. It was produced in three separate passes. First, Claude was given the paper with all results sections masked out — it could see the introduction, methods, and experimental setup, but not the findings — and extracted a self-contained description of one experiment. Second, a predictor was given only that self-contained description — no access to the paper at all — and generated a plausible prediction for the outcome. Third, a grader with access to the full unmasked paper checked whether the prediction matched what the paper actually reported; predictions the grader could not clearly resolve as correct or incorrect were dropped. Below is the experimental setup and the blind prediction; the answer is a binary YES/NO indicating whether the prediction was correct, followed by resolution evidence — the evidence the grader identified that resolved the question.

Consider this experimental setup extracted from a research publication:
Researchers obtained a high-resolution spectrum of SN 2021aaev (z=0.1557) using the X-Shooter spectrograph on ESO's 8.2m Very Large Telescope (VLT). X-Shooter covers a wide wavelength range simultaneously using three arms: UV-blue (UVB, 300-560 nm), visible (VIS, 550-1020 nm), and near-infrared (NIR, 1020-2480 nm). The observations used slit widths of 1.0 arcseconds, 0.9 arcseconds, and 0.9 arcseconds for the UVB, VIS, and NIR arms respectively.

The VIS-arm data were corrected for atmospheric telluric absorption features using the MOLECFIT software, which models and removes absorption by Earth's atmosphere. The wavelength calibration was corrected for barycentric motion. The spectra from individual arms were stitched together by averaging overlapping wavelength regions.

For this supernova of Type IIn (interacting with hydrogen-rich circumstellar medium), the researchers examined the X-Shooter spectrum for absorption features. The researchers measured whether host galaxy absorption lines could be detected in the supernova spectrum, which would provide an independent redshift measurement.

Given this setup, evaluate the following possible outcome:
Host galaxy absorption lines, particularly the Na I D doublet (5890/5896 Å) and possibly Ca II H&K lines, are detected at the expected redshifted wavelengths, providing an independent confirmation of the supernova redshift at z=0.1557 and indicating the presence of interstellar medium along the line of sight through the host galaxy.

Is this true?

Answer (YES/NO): YES